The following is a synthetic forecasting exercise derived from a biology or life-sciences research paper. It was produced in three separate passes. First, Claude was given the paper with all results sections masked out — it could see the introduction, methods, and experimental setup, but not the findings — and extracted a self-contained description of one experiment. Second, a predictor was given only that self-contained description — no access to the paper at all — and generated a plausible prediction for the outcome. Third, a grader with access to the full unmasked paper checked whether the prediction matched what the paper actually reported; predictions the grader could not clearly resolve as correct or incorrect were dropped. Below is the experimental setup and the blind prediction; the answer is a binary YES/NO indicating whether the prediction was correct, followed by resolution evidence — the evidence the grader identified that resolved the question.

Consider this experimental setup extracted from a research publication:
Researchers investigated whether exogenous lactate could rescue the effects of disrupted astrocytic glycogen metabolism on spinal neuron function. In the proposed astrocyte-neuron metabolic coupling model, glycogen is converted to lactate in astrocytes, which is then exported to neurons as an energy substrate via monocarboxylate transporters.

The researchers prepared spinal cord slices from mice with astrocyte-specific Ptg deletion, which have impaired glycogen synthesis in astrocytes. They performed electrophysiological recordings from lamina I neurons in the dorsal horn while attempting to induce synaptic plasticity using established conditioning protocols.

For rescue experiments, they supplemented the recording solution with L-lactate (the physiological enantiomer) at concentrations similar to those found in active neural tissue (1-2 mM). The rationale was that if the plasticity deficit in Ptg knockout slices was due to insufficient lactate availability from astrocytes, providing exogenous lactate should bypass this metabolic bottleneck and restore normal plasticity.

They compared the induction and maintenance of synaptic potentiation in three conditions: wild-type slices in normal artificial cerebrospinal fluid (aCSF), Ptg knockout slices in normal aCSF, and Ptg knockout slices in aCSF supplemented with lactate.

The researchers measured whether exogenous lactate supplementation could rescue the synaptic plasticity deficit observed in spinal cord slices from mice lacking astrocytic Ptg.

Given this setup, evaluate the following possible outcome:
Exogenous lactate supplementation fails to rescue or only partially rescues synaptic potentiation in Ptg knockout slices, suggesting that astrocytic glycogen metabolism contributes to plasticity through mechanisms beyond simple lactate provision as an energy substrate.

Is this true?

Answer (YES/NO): YES